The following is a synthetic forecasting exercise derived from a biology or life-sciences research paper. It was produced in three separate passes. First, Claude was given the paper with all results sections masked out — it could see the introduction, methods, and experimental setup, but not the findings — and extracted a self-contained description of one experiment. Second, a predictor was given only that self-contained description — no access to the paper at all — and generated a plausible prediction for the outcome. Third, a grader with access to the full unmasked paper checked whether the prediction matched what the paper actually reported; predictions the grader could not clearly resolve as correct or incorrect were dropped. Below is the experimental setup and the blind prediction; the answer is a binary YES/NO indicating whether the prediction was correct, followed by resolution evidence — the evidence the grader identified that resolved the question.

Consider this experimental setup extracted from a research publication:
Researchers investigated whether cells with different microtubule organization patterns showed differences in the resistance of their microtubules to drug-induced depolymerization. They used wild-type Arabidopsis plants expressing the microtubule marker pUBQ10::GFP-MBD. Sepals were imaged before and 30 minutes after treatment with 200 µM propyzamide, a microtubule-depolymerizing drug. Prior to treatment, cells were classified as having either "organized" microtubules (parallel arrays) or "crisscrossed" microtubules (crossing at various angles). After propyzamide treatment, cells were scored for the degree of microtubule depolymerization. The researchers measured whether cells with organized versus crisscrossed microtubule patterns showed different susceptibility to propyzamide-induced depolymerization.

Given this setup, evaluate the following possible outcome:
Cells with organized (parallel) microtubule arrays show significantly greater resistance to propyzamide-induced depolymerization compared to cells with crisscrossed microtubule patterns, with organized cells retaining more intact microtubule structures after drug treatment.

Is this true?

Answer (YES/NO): NO